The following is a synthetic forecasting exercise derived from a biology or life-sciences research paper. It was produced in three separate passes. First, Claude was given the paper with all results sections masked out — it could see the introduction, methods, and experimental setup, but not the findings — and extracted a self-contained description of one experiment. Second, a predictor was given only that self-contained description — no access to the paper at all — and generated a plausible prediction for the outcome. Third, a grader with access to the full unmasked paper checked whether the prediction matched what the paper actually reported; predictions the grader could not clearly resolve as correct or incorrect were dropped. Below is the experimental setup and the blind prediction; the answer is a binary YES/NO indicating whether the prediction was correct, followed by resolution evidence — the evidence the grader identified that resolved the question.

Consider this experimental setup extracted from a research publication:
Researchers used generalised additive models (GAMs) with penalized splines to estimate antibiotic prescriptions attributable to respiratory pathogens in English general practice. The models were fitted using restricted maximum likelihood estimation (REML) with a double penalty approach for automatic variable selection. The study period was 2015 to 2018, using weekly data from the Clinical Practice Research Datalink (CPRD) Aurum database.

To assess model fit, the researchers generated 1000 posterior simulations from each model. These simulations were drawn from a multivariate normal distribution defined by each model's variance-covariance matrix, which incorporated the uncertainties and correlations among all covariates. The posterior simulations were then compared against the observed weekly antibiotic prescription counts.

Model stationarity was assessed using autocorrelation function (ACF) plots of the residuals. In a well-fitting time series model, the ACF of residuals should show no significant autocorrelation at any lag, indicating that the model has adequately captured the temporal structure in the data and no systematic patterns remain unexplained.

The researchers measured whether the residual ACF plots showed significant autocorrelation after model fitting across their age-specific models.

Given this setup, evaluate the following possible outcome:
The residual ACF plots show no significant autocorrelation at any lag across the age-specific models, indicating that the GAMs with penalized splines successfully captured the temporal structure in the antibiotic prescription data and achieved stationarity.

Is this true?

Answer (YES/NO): NO